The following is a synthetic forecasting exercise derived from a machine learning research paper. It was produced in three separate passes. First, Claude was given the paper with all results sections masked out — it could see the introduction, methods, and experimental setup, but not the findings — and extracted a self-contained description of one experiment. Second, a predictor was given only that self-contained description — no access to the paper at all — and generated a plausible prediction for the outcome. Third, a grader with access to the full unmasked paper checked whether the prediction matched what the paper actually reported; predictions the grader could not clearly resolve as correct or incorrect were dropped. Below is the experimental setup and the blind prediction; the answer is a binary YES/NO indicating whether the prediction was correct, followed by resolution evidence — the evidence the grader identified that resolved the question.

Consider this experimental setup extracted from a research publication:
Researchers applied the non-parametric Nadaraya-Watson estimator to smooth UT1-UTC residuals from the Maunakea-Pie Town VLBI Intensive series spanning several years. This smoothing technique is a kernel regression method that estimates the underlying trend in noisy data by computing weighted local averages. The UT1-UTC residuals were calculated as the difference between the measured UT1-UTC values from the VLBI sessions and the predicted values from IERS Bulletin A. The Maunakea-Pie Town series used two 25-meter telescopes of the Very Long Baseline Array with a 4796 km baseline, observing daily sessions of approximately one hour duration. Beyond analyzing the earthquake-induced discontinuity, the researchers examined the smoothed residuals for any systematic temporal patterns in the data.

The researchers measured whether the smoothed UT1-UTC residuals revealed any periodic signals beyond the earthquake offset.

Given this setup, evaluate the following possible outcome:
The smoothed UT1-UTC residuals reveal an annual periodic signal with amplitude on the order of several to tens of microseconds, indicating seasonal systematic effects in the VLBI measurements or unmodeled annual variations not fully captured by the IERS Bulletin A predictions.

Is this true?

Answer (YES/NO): NO